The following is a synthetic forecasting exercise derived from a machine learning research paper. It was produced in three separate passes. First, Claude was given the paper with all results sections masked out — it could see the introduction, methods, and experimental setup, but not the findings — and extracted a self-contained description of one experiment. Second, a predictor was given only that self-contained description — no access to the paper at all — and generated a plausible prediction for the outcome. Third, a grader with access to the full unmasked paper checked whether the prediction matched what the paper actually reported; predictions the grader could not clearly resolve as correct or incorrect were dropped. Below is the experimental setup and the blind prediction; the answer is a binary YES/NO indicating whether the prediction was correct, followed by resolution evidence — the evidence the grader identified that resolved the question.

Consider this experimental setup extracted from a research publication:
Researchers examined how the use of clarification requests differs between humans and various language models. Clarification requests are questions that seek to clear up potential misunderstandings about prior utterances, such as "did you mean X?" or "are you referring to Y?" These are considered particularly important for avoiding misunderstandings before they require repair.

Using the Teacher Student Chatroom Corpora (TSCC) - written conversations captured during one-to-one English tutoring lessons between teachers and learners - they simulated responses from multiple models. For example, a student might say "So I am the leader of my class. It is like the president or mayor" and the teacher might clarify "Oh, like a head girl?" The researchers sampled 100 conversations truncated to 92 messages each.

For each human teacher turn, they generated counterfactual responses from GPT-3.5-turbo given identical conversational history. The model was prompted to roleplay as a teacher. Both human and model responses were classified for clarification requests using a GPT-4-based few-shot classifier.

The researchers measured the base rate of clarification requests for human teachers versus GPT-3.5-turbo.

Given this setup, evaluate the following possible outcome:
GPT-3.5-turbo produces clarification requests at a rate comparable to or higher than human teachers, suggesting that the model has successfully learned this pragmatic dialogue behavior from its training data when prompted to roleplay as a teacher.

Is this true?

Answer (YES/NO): NO